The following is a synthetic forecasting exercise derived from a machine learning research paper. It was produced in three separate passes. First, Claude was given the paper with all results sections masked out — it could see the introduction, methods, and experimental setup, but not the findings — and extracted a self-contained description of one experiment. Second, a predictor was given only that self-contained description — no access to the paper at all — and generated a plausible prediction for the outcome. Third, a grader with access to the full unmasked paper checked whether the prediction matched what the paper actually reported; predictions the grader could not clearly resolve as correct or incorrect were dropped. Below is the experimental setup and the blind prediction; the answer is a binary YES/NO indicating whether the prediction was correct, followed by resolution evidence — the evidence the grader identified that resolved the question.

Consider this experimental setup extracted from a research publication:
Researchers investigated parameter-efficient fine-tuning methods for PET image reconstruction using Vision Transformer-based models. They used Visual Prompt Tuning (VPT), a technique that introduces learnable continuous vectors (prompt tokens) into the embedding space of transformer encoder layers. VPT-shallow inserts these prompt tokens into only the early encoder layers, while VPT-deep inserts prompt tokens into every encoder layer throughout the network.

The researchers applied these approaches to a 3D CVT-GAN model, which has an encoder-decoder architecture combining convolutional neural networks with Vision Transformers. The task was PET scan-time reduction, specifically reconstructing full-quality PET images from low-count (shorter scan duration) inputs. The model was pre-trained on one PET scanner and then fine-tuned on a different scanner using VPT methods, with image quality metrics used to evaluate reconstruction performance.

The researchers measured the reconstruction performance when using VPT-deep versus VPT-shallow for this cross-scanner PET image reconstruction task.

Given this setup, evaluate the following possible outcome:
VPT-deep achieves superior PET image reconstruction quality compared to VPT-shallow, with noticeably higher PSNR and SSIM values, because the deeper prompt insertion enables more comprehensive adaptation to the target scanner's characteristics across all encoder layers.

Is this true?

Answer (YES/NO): NO